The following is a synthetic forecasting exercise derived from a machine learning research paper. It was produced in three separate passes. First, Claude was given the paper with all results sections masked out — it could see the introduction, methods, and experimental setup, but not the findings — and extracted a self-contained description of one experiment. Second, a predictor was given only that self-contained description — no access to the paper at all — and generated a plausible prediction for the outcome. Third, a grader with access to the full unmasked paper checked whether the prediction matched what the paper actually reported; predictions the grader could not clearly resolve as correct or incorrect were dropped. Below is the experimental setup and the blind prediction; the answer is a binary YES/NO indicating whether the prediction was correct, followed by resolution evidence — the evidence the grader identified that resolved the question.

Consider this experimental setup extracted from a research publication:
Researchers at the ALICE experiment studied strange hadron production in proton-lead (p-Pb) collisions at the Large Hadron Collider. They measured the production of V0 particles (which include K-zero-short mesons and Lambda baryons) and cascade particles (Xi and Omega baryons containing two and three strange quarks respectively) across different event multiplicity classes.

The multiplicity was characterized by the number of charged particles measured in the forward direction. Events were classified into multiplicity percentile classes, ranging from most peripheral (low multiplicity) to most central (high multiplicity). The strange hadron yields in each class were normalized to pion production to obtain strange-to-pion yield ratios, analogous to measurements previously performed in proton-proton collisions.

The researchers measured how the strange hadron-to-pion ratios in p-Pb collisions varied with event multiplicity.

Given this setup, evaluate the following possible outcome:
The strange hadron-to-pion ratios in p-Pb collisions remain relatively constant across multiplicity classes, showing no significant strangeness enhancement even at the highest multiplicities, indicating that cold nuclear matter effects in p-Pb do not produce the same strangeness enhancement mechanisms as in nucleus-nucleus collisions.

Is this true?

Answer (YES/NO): NO